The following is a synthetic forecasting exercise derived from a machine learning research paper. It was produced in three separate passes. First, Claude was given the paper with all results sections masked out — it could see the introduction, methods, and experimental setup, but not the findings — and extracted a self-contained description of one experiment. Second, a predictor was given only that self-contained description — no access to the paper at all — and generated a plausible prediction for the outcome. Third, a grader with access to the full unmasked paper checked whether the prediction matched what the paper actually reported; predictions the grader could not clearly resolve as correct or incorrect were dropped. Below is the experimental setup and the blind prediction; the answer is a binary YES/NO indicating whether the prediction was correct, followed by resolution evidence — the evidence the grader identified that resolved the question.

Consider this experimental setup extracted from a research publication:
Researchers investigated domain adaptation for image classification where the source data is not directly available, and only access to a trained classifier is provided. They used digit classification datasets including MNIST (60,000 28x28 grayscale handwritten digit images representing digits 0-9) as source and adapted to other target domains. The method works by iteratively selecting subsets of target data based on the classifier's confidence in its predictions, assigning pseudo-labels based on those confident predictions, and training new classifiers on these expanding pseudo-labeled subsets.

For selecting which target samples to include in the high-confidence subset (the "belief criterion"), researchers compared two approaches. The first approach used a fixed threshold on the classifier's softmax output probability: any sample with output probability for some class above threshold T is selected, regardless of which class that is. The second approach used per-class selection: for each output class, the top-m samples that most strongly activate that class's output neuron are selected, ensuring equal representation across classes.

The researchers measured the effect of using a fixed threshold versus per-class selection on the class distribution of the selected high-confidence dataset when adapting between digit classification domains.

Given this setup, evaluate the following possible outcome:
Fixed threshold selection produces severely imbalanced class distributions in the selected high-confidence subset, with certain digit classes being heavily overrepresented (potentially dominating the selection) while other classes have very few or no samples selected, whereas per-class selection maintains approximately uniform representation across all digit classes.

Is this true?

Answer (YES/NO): NO